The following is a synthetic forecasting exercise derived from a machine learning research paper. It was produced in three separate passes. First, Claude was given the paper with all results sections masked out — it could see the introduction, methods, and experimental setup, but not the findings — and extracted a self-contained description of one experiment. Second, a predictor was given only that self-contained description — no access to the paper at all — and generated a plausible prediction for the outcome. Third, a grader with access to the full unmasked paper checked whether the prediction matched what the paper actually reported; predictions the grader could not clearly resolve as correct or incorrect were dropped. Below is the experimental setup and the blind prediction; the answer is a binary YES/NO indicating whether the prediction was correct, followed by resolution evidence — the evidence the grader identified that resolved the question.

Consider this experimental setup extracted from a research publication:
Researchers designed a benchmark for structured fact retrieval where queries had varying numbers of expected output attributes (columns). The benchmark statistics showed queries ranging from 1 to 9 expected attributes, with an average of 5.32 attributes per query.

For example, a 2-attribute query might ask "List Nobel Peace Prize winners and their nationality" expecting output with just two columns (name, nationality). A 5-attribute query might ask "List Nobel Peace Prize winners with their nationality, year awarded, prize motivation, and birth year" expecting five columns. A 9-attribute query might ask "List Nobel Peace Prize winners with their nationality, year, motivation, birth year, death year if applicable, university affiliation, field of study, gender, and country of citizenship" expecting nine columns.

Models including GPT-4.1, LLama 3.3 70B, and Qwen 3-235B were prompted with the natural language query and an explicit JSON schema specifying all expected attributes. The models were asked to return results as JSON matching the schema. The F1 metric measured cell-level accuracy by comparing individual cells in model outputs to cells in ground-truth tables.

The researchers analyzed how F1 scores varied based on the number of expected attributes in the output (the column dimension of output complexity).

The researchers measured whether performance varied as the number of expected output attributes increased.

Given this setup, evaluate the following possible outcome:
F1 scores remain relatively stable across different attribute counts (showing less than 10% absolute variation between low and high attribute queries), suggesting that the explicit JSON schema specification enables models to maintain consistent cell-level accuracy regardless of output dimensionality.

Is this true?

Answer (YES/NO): NO